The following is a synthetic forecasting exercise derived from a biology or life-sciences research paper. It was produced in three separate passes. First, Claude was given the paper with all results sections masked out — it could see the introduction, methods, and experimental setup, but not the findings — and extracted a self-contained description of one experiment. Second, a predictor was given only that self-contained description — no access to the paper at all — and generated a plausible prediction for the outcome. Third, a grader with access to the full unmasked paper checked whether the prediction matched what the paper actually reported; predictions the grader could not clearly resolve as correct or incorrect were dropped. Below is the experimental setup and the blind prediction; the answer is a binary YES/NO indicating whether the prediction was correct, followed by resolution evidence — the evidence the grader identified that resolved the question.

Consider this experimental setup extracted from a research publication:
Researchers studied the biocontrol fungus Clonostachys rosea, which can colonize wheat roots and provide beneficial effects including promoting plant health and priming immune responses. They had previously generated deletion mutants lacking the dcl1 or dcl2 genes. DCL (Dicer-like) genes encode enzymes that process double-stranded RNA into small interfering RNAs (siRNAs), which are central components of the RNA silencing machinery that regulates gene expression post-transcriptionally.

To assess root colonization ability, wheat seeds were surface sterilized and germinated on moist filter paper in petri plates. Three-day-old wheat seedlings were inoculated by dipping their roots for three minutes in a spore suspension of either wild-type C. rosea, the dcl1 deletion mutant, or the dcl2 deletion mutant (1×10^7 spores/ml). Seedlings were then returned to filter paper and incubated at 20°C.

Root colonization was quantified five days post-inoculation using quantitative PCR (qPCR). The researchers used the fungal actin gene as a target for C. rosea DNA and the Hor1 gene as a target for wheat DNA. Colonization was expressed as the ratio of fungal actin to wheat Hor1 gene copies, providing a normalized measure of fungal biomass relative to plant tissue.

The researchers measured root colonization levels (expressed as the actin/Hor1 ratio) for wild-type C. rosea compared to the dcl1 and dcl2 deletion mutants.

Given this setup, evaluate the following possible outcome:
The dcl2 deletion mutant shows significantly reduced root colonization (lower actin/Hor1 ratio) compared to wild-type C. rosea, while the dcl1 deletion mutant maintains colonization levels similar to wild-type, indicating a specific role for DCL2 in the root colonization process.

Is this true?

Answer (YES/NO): NO